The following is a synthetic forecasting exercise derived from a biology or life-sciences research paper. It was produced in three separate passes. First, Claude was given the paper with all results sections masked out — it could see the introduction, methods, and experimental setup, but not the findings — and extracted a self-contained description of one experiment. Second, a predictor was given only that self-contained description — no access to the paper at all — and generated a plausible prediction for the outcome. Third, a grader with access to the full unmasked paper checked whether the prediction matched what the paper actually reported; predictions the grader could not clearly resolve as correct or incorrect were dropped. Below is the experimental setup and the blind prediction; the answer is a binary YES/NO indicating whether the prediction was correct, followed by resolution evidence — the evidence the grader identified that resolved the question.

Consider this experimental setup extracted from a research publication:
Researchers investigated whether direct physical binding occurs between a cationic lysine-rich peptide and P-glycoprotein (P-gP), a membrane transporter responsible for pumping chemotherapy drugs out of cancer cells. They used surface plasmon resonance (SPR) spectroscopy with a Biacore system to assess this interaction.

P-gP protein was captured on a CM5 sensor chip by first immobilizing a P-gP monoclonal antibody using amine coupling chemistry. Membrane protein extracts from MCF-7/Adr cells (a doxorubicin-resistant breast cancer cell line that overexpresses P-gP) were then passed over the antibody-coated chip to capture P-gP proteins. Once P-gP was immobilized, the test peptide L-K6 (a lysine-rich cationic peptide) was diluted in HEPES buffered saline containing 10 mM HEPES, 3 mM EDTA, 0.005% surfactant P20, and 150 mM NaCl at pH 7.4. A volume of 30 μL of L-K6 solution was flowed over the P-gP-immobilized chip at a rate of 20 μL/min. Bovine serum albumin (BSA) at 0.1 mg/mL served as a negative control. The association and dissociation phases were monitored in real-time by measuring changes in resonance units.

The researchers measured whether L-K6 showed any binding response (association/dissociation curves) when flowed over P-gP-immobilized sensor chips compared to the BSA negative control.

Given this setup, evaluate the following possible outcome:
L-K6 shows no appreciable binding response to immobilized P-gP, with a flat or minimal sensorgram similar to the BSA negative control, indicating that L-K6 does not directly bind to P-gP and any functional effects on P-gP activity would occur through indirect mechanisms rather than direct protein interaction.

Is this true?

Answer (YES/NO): NO